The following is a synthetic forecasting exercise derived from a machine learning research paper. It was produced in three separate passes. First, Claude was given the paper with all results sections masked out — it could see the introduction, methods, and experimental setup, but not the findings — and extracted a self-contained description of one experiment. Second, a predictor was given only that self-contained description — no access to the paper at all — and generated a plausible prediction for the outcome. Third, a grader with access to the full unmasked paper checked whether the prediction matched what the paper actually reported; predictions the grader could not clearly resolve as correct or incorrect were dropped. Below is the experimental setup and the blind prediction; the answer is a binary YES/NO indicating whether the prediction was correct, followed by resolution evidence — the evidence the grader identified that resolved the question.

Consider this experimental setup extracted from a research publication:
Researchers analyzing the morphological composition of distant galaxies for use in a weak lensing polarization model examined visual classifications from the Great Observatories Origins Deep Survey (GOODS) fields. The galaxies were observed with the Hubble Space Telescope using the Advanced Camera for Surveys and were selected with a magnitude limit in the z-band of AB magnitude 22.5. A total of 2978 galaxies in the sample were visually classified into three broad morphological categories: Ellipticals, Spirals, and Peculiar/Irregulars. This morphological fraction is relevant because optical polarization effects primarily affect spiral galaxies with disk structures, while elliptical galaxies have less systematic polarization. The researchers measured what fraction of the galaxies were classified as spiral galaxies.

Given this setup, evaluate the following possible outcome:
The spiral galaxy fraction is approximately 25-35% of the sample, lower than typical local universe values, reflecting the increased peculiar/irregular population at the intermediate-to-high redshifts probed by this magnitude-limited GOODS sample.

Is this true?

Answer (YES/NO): NO